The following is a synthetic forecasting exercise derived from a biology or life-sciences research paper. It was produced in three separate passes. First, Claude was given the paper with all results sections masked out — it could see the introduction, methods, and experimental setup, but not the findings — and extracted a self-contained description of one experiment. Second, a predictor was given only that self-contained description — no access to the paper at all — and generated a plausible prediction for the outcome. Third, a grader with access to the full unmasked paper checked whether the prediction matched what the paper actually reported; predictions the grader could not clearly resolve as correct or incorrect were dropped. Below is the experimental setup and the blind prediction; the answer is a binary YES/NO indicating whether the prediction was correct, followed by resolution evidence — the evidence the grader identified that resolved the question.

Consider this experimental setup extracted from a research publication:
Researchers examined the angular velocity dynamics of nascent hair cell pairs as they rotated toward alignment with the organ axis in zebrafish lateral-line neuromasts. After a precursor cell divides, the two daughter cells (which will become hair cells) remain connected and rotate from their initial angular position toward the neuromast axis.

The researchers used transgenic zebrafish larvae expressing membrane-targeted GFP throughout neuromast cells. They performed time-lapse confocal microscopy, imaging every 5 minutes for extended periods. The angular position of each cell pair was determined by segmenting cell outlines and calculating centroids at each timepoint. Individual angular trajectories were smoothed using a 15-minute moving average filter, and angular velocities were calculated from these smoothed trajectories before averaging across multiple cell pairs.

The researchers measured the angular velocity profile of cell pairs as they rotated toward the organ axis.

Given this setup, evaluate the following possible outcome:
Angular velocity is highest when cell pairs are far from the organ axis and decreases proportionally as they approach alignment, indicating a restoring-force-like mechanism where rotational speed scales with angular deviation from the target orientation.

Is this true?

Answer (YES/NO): NO